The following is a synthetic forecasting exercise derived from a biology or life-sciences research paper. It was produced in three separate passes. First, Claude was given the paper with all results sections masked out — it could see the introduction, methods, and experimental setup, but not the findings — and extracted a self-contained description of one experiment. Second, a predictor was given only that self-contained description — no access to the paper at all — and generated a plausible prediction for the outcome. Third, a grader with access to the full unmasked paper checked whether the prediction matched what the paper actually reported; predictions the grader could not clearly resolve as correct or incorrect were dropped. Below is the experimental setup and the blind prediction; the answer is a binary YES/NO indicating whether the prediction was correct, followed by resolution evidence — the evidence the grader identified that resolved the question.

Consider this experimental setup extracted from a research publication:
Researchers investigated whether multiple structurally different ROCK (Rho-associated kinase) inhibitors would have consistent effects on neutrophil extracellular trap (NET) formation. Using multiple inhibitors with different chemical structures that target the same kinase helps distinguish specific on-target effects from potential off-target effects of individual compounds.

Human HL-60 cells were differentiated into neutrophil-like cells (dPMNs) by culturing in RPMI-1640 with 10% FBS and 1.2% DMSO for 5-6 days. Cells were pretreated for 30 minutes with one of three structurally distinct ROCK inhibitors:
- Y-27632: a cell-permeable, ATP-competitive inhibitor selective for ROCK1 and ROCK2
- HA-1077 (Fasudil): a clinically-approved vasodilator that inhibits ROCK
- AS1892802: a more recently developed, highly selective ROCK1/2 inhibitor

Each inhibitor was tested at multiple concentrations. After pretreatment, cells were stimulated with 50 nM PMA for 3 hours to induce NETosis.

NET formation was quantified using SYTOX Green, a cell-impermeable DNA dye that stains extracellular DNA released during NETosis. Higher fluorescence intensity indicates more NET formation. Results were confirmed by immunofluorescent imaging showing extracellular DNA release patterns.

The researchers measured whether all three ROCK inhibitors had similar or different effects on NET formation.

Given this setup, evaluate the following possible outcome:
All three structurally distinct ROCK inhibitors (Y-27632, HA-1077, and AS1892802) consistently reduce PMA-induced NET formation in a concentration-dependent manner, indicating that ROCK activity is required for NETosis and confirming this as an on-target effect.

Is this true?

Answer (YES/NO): NO